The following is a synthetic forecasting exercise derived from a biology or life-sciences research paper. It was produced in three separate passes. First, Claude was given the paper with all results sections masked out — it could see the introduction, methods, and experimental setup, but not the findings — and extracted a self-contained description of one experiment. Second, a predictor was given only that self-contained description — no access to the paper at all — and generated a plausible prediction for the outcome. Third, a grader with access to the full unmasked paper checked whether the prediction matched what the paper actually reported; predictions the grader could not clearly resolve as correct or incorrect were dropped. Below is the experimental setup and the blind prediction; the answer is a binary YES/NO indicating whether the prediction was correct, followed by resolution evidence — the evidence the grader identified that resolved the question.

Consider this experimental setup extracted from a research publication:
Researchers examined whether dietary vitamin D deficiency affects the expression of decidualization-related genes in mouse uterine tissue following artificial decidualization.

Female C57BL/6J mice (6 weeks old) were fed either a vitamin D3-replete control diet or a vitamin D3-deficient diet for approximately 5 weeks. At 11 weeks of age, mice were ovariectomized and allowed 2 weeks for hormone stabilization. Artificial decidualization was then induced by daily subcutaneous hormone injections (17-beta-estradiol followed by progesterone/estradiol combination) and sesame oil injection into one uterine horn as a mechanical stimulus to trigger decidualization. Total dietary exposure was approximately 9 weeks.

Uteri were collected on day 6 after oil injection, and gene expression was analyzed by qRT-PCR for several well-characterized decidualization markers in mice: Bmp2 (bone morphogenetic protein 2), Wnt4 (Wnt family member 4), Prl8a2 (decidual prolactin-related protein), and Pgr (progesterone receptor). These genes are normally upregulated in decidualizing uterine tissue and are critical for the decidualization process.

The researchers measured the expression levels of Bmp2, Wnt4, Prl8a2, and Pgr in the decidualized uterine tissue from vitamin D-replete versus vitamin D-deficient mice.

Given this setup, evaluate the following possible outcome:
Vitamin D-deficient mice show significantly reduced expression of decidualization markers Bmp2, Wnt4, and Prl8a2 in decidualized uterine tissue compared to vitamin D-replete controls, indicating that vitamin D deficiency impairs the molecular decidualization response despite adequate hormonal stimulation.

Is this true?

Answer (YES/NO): NO